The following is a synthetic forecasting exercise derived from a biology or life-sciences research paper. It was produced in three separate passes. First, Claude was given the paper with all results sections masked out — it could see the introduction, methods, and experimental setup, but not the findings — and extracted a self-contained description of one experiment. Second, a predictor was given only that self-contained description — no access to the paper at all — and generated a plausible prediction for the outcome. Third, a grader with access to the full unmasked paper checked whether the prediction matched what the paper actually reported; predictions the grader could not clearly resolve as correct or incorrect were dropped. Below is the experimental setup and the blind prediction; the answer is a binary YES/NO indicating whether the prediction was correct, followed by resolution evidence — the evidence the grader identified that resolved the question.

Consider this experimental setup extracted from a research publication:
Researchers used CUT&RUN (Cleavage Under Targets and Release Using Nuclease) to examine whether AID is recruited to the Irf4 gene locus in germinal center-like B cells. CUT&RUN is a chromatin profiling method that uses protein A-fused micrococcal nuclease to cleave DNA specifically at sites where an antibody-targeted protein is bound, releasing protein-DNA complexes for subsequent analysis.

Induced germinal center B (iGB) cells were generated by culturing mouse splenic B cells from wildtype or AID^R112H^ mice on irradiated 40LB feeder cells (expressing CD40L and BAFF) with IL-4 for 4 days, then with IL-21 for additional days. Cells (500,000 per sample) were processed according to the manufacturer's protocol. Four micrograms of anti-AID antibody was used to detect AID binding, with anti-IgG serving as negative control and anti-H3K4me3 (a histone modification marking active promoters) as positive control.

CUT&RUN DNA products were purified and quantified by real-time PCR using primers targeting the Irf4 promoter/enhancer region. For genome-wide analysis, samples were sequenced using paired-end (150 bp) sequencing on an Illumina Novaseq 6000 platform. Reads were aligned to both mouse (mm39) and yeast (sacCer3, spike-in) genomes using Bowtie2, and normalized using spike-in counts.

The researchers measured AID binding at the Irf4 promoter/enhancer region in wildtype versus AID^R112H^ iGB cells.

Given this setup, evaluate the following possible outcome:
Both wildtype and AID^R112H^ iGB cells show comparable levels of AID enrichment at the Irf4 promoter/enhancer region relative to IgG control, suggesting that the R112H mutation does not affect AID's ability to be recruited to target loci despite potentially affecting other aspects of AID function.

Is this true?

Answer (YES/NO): NO